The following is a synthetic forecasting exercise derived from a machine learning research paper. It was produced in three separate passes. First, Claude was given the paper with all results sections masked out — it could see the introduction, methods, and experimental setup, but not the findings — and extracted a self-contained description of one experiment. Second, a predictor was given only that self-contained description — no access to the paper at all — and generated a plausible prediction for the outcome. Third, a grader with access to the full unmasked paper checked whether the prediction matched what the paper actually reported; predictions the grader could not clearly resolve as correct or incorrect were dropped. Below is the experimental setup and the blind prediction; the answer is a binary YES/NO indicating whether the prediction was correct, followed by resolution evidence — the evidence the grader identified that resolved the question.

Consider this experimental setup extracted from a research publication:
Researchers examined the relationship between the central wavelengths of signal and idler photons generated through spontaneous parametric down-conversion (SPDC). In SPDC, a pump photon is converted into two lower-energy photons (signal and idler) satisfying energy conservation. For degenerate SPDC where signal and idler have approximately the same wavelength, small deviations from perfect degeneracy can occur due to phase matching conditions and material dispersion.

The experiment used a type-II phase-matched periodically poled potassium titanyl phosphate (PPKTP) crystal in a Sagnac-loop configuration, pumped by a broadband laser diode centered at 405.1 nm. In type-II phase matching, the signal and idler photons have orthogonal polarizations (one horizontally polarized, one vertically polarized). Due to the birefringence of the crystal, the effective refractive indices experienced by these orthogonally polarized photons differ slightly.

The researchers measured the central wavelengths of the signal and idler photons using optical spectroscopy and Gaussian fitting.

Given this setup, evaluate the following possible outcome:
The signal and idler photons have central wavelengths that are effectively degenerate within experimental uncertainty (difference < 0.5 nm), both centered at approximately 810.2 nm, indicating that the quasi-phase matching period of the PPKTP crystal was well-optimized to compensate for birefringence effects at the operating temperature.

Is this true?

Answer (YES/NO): NO